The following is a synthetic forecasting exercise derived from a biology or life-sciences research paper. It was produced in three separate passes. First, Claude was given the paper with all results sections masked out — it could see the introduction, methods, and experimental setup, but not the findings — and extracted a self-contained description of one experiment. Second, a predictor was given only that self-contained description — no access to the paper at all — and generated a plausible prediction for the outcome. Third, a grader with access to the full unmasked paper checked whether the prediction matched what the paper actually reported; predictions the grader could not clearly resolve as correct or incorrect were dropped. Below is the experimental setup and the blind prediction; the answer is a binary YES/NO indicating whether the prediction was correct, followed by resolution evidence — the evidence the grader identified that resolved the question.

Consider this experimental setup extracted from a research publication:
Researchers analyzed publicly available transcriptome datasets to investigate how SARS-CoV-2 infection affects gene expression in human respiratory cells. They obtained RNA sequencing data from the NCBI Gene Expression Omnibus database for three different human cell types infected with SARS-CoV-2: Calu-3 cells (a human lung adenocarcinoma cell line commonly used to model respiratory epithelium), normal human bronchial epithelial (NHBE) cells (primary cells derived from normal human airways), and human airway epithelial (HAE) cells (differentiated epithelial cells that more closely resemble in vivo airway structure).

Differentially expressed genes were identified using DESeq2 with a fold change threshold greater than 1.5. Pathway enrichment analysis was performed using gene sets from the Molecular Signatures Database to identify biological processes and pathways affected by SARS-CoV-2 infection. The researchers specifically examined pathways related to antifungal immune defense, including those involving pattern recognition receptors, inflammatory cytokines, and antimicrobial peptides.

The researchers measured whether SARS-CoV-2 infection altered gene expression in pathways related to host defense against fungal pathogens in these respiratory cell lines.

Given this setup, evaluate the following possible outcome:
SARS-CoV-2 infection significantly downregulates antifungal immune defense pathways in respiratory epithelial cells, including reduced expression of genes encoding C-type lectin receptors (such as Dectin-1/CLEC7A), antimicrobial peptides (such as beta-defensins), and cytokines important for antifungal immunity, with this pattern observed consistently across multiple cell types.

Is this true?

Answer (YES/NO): NO